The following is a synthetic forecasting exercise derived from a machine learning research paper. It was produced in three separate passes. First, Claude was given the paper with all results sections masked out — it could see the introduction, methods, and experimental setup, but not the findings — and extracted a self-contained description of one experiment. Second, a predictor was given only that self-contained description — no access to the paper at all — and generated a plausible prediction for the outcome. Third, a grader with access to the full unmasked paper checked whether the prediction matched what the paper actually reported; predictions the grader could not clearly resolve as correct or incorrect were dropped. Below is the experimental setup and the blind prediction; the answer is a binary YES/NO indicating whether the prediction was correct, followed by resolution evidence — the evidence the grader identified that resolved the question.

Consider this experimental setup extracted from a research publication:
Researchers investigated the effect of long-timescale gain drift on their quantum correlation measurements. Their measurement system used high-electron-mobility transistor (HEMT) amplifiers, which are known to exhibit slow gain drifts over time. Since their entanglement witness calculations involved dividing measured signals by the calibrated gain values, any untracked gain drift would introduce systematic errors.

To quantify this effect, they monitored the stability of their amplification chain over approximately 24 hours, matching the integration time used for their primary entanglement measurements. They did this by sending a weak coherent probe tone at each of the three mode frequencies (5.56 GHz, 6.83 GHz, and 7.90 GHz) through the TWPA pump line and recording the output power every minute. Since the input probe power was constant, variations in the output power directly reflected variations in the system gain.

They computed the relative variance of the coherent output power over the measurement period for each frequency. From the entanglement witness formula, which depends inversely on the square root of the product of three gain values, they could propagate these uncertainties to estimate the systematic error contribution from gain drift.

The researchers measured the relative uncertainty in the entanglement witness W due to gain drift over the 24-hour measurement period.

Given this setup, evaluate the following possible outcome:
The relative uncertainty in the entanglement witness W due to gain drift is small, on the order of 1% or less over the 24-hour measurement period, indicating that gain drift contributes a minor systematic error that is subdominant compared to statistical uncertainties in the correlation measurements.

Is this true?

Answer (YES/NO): NO